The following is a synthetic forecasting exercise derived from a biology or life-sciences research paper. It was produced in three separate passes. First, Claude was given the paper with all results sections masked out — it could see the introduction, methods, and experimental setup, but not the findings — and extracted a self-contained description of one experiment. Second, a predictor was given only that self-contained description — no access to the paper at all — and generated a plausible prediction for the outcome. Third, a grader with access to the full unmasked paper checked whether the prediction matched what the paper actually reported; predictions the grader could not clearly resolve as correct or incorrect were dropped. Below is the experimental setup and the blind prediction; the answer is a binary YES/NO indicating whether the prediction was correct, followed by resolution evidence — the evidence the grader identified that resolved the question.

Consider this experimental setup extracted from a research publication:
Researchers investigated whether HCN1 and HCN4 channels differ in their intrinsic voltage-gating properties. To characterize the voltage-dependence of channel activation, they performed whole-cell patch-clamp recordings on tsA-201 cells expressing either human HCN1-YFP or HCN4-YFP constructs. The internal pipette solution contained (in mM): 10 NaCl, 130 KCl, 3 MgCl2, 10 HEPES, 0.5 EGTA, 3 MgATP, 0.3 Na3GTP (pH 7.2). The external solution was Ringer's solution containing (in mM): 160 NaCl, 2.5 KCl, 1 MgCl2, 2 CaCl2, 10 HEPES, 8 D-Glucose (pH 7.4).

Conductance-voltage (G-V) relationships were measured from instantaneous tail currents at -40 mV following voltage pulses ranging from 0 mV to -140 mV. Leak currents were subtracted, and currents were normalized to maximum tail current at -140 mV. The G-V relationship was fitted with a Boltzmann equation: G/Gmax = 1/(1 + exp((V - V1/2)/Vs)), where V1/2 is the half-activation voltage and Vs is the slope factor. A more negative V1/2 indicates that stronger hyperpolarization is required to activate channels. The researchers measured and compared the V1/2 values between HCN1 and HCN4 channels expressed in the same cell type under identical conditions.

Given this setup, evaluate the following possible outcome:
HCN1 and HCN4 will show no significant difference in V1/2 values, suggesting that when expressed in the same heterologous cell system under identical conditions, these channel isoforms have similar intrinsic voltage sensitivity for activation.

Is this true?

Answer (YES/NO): NO